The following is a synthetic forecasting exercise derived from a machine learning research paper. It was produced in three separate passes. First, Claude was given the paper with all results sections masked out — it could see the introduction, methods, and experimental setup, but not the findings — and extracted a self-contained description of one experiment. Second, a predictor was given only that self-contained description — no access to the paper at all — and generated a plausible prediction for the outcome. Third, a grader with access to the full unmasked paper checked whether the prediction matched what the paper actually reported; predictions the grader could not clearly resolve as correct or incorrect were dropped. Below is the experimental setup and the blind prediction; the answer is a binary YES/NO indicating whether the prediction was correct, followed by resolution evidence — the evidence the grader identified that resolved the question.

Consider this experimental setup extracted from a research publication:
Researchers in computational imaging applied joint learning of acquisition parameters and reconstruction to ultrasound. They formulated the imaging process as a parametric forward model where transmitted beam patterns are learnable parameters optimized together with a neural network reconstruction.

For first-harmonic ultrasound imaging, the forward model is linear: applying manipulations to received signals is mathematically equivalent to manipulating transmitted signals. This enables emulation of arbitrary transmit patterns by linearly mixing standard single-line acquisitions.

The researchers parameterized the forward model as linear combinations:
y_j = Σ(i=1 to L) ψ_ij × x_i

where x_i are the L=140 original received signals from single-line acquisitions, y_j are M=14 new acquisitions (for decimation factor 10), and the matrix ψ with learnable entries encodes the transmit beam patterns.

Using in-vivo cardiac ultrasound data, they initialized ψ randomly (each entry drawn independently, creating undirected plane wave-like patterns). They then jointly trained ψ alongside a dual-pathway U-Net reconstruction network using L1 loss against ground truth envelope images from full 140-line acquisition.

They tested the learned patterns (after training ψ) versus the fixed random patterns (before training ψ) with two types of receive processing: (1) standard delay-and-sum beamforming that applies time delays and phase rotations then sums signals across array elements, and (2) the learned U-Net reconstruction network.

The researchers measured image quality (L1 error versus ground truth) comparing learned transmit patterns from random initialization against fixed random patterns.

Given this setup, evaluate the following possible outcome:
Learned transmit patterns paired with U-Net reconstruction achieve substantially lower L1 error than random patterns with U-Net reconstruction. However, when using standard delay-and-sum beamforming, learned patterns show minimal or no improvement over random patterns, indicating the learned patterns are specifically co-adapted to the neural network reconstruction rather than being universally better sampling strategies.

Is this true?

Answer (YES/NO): NO